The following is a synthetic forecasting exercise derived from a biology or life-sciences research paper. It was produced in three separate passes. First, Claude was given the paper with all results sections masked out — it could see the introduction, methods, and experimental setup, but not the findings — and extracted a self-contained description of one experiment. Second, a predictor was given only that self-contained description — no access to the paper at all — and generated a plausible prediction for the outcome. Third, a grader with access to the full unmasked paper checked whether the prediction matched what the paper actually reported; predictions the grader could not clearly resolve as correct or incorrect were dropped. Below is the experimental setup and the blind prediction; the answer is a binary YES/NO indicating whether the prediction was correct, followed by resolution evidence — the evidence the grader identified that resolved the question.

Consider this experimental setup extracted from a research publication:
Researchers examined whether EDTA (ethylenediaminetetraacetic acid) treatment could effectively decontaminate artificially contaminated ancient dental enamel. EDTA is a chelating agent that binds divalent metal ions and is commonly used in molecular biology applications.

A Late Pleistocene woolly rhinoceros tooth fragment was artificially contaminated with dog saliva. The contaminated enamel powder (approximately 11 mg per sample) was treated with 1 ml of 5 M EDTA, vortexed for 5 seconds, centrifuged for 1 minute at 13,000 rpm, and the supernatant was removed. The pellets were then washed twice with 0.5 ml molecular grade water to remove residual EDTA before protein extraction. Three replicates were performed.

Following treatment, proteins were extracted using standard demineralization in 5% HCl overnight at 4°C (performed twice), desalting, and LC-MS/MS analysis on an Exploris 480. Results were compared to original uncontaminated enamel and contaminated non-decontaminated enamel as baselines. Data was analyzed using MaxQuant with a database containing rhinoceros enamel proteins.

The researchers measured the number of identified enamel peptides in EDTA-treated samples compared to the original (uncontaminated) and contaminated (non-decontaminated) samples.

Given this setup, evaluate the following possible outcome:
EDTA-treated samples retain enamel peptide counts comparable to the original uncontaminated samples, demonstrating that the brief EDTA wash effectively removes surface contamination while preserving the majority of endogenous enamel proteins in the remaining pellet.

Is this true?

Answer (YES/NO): NO